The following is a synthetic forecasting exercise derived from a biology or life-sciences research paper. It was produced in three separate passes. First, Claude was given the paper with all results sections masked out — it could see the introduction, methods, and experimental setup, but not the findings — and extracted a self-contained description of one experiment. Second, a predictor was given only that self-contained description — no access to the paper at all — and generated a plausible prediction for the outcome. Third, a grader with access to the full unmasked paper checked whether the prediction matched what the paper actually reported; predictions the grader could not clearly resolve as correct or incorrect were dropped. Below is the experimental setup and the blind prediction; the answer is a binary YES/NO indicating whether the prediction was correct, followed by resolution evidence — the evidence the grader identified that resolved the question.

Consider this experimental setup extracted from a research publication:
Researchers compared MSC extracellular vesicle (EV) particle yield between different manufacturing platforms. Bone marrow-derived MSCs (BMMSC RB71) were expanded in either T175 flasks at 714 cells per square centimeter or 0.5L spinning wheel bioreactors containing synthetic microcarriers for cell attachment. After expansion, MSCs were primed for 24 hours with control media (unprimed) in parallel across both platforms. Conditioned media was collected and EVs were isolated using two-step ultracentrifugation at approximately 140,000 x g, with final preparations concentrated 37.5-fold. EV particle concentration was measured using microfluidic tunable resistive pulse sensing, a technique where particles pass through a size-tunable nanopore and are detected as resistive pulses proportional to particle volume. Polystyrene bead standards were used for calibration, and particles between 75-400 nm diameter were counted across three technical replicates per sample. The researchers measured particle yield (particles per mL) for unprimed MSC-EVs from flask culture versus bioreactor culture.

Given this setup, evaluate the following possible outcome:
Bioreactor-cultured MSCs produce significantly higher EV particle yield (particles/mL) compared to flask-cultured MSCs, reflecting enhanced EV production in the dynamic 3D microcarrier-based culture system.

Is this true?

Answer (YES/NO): NO